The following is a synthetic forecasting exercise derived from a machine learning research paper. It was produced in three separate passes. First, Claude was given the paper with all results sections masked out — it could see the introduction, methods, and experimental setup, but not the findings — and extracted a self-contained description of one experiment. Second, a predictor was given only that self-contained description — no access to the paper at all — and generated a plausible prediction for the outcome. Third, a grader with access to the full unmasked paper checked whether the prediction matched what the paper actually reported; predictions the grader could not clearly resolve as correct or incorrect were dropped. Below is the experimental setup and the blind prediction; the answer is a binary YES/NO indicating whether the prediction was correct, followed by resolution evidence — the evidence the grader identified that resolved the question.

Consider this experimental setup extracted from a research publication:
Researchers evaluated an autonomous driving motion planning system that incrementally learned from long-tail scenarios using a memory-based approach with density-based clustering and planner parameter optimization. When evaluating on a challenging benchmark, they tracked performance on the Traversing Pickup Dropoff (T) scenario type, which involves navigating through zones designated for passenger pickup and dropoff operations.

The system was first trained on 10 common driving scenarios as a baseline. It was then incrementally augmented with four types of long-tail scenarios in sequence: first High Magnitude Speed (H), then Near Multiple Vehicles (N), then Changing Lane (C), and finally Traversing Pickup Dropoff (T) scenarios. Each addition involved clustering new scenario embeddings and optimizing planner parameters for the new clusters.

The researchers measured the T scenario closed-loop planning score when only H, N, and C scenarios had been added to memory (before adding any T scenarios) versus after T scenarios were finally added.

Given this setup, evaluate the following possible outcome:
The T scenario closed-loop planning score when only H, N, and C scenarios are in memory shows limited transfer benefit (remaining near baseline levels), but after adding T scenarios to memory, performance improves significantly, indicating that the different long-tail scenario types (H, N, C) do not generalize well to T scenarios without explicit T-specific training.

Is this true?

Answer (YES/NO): NO